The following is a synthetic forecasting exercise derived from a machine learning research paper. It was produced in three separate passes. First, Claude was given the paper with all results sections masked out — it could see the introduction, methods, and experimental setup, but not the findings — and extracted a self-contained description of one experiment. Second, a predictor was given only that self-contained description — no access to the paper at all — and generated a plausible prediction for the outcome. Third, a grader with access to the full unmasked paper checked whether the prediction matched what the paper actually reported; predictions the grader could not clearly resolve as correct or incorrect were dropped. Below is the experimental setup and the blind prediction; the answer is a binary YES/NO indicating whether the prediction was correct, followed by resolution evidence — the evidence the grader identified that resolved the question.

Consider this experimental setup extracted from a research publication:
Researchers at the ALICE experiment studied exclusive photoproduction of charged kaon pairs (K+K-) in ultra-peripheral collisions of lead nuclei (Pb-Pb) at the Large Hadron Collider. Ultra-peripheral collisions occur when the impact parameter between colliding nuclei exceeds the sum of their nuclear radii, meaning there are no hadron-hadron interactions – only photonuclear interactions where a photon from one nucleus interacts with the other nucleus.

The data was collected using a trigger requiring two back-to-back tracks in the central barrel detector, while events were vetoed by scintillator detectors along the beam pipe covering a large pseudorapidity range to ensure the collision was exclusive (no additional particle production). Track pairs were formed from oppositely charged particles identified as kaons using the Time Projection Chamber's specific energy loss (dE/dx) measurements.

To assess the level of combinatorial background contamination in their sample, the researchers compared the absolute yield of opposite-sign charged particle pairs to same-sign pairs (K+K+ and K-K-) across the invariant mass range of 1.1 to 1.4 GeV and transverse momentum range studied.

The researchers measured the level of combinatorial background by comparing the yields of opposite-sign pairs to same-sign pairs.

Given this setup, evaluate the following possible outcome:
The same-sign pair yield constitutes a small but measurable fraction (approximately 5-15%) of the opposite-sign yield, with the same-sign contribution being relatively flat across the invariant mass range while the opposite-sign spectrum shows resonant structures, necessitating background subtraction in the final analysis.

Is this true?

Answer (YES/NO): NO